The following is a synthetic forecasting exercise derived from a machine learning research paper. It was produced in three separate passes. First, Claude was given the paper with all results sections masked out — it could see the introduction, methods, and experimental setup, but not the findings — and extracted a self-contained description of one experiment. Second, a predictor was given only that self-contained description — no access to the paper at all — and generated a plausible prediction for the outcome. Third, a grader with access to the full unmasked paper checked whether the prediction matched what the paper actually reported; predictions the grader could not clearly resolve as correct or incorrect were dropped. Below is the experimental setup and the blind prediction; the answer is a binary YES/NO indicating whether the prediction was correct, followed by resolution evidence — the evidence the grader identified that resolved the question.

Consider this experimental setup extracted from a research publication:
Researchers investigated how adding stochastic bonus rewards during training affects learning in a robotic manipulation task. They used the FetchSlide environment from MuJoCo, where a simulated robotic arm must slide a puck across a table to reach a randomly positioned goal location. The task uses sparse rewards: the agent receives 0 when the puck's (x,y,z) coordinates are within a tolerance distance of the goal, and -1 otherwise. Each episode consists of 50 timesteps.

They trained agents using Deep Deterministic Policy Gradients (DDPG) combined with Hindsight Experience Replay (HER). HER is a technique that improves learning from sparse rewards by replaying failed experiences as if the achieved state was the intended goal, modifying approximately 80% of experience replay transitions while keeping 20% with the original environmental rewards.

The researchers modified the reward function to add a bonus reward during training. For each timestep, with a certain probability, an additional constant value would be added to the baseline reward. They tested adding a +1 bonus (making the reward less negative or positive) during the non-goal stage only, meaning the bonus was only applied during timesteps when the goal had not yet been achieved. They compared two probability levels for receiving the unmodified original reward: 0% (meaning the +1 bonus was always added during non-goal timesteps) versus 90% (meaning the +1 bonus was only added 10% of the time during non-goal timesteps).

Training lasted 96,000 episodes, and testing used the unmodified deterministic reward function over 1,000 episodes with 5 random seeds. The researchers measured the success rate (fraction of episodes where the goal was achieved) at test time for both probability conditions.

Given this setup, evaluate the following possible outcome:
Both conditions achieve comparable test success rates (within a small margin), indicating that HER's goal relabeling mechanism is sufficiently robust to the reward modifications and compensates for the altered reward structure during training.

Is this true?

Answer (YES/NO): NO